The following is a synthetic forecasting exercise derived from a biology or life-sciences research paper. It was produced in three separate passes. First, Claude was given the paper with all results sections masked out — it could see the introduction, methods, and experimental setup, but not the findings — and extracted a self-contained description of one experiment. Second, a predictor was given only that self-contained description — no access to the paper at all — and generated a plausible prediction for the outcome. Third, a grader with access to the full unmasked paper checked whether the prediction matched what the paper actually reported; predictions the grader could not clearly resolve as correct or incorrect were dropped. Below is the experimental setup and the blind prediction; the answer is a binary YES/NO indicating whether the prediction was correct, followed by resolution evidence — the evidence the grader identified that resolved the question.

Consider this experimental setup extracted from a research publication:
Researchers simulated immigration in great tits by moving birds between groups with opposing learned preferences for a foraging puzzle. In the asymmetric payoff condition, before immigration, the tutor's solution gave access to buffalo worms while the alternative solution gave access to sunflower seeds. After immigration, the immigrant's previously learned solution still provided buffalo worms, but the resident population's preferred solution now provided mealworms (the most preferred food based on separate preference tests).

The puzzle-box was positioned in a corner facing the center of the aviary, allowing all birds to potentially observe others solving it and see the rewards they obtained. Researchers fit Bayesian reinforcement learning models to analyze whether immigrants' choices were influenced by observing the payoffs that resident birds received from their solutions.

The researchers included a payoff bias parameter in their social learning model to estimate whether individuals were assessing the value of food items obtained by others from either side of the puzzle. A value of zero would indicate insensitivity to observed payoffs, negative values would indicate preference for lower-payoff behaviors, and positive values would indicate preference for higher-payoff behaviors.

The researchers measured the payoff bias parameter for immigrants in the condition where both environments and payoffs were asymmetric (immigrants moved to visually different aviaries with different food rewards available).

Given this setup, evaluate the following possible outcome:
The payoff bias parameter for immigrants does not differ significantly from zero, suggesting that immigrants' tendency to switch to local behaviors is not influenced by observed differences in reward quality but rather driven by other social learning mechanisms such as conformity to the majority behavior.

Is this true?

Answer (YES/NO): NO